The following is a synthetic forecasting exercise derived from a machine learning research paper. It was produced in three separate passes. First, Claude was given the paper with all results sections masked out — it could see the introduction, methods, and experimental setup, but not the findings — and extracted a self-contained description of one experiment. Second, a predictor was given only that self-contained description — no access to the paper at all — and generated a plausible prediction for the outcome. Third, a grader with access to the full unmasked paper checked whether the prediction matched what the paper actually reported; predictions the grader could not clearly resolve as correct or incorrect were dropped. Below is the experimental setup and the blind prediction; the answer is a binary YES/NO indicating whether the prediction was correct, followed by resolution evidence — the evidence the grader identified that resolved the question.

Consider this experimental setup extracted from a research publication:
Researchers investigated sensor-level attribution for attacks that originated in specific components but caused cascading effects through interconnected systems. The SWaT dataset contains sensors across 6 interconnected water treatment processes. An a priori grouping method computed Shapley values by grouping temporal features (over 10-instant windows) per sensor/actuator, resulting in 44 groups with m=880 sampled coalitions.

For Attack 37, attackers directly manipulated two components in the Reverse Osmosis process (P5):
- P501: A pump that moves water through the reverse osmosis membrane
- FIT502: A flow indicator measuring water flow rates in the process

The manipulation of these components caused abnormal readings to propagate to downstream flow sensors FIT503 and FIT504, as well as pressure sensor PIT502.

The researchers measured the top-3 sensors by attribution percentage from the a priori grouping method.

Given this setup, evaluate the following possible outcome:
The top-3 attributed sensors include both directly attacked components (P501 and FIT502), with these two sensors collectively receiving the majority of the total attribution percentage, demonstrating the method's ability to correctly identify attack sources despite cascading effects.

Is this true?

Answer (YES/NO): NO